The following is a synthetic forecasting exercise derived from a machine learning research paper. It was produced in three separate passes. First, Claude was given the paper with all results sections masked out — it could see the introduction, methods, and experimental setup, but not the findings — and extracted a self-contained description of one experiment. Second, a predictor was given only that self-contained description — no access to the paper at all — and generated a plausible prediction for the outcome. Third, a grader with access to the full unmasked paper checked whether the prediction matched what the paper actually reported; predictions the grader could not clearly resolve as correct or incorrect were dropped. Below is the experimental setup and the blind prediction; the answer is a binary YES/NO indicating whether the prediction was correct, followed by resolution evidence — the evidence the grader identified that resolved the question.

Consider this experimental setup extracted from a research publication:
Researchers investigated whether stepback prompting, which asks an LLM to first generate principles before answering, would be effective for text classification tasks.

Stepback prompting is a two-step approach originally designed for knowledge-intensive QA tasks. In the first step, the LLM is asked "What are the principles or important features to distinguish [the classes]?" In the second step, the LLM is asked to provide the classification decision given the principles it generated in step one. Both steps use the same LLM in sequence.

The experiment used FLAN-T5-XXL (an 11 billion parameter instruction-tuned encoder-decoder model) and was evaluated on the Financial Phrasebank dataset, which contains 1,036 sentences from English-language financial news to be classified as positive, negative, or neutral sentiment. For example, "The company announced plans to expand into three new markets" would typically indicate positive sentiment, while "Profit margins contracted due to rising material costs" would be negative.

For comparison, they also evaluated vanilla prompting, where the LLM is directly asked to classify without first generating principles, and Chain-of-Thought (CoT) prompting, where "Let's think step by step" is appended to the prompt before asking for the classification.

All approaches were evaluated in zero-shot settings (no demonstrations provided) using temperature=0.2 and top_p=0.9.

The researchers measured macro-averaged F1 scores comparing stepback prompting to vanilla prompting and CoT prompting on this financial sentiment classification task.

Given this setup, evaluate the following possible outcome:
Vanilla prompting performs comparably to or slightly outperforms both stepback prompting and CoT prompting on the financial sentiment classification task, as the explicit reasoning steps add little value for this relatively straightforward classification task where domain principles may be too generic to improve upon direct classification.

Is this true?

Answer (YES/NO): NO